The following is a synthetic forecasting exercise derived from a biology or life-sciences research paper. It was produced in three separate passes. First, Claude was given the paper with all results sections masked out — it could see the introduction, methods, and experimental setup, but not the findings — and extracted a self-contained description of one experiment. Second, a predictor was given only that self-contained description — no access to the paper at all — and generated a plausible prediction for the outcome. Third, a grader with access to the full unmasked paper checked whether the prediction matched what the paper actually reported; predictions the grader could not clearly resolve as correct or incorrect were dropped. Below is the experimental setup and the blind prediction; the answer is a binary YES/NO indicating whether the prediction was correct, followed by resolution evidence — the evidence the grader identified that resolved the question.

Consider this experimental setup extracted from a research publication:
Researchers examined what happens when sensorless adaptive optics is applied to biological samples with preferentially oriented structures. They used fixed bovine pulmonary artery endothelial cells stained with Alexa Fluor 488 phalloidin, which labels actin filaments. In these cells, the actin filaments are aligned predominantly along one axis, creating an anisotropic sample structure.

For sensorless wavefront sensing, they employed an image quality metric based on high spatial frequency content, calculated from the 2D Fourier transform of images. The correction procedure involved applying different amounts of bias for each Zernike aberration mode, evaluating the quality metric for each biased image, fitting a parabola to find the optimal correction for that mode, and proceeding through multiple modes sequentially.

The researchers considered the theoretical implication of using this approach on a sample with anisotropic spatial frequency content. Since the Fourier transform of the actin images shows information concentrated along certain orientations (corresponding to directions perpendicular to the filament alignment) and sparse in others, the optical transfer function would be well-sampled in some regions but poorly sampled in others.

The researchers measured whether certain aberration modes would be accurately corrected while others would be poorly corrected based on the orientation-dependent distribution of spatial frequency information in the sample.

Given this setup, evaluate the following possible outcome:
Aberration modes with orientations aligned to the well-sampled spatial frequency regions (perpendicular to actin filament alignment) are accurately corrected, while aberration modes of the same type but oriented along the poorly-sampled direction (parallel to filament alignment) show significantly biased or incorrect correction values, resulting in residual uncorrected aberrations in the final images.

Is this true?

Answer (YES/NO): YES